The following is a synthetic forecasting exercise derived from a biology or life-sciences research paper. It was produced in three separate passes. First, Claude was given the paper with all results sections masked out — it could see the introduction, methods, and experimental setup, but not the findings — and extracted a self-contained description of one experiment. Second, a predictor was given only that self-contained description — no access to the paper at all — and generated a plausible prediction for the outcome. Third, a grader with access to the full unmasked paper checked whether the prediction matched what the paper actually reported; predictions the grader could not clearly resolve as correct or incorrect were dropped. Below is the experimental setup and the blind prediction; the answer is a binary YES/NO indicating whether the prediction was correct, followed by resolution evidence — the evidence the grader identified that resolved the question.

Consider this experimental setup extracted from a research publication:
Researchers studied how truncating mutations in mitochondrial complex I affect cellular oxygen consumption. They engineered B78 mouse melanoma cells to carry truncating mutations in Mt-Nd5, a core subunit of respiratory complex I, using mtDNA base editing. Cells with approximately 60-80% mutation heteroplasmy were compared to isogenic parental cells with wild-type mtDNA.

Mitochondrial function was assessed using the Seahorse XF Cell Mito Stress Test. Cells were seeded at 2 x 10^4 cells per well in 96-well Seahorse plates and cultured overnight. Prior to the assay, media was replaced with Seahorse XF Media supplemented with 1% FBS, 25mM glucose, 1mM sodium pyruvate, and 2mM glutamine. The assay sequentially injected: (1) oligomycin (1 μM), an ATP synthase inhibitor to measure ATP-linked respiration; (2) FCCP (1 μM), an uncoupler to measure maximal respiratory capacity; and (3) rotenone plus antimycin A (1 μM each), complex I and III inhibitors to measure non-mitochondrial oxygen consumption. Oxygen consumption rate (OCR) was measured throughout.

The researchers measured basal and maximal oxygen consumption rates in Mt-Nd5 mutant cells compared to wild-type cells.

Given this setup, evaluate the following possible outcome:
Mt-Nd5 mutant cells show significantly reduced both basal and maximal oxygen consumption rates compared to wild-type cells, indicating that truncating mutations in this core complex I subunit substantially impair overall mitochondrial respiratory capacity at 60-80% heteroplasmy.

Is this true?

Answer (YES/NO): NO